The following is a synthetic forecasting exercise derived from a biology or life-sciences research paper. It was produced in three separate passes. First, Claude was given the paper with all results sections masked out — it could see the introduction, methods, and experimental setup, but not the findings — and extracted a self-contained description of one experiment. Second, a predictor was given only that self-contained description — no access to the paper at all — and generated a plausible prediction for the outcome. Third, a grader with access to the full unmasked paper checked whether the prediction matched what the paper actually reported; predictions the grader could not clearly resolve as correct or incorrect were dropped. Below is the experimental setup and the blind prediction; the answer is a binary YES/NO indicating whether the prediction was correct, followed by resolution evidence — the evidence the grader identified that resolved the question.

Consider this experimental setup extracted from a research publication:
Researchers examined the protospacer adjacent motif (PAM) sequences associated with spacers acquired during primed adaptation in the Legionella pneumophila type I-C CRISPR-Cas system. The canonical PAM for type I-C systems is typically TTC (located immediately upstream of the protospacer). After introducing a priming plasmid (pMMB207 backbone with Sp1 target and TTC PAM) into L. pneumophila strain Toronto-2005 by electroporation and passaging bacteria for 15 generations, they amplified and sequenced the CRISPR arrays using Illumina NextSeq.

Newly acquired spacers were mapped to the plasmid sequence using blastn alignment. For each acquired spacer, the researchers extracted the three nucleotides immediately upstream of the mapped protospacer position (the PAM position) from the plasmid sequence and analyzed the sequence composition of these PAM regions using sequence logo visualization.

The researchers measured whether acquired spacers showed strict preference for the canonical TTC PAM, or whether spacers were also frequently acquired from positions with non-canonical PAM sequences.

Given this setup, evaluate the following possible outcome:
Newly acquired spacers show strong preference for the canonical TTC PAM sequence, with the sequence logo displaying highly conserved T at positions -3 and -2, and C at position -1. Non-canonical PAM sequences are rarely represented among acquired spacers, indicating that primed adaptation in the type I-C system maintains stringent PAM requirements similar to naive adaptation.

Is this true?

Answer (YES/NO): NO